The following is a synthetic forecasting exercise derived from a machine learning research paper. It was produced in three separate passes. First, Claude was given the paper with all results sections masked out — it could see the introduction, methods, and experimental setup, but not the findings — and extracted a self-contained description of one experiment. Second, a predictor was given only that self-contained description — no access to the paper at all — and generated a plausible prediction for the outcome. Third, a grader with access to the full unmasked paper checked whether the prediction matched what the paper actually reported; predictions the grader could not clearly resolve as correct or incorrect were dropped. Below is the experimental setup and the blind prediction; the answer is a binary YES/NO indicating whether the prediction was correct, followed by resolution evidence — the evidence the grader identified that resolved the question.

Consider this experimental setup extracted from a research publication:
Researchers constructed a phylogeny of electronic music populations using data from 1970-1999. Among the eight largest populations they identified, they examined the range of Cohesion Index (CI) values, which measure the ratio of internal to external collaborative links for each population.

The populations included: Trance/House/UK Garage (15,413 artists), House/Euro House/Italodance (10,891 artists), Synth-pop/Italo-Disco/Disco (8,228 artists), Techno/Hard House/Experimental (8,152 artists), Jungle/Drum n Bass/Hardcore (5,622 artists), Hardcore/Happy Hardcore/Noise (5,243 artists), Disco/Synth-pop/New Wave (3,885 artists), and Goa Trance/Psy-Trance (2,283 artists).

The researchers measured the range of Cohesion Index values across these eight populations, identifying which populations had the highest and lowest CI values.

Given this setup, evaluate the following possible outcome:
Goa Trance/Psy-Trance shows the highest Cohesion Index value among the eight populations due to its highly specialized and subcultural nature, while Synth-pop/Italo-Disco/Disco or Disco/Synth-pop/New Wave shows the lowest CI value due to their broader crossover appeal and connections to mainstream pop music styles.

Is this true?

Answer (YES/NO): NO